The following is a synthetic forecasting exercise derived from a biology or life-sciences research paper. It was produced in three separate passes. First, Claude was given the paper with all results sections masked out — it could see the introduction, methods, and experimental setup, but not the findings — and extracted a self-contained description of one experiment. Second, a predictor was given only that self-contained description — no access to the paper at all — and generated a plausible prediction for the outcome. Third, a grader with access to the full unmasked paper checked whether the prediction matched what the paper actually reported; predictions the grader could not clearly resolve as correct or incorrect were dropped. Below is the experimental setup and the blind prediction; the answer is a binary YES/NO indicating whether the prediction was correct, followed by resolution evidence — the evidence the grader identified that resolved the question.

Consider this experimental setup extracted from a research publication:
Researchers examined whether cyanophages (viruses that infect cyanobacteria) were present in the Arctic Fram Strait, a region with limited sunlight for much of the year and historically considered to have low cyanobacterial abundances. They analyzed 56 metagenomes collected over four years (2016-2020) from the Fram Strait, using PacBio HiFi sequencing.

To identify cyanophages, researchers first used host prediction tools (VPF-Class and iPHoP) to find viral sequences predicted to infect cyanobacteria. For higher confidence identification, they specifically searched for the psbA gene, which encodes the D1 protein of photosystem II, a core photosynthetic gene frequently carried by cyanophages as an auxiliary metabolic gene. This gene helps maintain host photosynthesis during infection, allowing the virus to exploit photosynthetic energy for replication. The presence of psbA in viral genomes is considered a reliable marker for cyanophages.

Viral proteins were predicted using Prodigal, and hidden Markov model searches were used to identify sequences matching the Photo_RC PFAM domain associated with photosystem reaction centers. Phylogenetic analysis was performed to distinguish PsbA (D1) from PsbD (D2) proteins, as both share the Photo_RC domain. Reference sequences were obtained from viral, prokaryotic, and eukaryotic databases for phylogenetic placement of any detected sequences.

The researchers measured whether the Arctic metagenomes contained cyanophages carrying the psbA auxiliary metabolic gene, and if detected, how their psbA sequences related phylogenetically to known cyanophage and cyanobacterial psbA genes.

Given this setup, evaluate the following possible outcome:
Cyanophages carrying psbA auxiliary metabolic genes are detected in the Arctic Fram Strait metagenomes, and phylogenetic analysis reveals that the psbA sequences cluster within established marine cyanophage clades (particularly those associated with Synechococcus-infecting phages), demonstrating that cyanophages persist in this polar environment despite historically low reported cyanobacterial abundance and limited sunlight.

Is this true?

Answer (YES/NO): NO